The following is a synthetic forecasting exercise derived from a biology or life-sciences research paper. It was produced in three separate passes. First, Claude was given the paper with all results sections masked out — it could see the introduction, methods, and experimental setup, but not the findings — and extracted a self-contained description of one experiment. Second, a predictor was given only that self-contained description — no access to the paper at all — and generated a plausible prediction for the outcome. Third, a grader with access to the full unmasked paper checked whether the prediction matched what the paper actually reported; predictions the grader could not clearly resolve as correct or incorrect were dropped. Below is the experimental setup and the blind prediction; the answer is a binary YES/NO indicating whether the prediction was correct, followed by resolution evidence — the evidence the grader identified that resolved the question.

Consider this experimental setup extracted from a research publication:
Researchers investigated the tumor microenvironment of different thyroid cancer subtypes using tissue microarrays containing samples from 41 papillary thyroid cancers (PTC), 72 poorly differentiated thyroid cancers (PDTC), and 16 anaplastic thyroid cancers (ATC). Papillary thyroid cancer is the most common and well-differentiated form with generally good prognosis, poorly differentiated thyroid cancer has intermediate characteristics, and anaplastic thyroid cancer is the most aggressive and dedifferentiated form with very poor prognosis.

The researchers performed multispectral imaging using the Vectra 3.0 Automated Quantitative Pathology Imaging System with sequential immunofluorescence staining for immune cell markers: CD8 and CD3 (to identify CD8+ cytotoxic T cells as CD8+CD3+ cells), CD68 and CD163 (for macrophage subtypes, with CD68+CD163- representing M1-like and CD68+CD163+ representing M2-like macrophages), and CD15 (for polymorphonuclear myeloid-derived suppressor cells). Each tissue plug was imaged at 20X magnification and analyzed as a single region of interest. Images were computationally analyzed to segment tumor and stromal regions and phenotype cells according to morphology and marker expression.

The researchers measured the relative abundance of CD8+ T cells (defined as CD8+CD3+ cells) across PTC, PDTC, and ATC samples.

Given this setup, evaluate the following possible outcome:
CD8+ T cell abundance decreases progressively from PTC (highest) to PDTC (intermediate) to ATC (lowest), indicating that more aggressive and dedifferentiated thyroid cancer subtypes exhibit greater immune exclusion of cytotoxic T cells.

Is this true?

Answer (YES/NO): NO